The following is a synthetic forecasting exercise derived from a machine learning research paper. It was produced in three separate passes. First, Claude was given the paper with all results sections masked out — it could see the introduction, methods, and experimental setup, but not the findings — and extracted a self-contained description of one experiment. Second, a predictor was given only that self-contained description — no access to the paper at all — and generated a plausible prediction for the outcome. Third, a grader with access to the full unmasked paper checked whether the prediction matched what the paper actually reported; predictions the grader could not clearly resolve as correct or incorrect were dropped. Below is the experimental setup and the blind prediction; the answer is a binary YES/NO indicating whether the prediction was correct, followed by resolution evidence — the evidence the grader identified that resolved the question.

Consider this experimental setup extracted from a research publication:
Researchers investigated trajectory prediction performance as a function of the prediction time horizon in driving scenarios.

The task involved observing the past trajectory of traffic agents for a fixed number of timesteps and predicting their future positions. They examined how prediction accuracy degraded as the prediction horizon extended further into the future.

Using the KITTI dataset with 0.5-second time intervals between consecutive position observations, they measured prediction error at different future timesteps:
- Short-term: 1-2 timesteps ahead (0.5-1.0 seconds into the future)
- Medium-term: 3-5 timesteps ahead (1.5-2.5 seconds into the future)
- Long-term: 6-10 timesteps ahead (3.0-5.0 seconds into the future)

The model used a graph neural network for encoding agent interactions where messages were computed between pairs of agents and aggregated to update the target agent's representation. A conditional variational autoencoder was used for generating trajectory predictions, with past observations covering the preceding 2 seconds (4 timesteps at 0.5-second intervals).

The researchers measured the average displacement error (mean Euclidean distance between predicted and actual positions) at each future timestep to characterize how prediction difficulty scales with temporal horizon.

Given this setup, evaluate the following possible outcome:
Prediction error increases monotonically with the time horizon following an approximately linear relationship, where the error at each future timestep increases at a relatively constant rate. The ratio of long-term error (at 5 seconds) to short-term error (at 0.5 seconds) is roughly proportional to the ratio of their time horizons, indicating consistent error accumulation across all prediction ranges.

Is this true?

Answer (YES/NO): NO